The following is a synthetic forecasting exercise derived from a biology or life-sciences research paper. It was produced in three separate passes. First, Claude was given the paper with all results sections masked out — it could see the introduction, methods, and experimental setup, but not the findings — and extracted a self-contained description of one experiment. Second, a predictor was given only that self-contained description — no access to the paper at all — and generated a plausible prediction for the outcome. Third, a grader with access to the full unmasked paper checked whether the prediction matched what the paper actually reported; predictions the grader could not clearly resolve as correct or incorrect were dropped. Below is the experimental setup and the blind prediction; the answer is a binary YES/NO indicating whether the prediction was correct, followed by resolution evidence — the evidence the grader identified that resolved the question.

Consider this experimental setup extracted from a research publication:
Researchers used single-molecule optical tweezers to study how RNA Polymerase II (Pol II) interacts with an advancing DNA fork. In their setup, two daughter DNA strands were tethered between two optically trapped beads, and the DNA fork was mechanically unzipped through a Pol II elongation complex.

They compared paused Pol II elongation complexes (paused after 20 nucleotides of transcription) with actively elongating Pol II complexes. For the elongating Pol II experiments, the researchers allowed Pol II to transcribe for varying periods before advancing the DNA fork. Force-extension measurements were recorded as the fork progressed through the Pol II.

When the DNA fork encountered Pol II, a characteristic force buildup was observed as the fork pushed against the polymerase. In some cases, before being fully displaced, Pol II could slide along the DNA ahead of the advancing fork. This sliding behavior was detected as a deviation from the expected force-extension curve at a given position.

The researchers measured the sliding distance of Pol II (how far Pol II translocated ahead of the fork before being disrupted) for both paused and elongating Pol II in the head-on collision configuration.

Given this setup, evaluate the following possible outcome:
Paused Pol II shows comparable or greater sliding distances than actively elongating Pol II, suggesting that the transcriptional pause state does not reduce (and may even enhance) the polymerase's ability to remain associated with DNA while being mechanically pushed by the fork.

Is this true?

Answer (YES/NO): NO